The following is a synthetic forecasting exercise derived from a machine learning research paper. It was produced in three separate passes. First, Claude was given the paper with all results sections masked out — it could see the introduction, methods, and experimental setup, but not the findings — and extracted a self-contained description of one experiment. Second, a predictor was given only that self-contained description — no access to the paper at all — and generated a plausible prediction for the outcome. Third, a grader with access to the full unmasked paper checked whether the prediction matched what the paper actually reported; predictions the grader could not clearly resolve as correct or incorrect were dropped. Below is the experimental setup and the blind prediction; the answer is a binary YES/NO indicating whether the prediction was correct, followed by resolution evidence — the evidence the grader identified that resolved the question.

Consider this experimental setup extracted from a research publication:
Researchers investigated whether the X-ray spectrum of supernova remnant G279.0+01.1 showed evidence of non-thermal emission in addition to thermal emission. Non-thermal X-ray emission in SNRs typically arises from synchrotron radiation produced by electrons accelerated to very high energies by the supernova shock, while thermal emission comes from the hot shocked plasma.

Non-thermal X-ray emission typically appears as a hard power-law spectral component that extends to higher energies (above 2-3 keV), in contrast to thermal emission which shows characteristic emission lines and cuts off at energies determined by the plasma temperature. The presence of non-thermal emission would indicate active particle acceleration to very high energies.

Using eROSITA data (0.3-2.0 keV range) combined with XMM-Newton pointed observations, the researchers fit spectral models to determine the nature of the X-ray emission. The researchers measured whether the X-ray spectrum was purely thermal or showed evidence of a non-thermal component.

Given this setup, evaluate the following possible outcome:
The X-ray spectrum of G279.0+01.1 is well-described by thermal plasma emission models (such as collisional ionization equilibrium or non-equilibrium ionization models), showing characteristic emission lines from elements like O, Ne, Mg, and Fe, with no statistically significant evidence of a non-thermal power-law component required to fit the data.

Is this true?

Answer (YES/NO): YES